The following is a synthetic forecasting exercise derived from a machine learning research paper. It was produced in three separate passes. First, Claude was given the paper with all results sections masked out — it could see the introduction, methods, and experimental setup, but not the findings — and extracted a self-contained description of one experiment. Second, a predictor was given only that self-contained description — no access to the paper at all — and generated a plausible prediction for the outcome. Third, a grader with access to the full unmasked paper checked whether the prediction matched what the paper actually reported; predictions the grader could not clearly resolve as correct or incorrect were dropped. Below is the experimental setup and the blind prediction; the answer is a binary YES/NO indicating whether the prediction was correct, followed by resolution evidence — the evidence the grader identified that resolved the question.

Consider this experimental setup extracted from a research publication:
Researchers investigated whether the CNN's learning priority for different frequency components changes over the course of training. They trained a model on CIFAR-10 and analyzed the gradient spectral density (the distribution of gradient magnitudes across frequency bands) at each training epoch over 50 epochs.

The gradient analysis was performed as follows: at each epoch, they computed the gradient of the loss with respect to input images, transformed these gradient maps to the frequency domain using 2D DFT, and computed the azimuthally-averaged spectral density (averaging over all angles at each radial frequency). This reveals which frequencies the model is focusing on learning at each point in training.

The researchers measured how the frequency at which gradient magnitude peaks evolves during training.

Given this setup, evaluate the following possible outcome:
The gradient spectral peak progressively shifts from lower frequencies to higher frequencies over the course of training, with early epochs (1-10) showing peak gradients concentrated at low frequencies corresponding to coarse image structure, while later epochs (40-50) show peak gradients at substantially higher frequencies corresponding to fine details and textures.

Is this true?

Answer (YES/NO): YES